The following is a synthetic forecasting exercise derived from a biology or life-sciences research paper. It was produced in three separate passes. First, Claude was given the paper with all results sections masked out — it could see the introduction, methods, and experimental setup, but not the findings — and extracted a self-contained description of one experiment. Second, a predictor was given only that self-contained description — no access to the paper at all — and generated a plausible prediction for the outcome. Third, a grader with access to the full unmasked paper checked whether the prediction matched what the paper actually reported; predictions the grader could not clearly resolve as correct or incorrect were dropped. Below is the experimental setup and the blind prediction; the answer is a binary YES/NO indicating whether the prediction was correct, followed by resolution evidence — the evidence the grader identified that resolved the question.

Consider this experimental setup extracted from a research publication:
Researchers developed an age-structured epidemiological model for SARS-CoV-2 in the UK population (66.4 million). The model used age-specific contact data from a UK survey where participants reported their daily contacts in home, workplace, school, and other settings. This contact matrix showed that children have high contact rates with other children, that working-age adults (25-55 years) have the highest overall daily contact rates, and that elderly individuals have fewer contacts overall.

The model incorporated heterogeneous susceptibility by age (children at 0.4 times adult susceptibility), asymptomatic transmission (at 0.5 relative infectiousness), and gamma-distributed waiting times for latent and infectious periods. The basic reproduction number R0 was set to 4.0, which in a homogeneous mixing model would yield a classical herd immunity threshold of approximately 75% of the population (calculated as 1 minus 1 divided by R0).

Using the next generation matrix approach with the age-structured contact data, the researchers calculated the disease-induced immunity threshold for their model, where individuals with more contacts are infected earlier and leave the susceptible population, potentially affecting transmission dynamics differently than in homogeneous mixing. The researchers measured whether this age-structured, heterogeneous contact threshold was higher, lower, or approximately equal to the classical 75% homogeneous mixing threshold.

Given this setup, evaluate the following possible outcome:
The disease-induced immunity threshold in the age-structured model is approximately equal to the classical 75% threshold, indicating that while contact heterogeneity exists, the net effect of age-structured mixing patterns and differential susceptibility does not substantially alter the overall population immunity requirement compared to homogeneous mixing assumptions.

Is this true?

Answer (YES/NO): NO